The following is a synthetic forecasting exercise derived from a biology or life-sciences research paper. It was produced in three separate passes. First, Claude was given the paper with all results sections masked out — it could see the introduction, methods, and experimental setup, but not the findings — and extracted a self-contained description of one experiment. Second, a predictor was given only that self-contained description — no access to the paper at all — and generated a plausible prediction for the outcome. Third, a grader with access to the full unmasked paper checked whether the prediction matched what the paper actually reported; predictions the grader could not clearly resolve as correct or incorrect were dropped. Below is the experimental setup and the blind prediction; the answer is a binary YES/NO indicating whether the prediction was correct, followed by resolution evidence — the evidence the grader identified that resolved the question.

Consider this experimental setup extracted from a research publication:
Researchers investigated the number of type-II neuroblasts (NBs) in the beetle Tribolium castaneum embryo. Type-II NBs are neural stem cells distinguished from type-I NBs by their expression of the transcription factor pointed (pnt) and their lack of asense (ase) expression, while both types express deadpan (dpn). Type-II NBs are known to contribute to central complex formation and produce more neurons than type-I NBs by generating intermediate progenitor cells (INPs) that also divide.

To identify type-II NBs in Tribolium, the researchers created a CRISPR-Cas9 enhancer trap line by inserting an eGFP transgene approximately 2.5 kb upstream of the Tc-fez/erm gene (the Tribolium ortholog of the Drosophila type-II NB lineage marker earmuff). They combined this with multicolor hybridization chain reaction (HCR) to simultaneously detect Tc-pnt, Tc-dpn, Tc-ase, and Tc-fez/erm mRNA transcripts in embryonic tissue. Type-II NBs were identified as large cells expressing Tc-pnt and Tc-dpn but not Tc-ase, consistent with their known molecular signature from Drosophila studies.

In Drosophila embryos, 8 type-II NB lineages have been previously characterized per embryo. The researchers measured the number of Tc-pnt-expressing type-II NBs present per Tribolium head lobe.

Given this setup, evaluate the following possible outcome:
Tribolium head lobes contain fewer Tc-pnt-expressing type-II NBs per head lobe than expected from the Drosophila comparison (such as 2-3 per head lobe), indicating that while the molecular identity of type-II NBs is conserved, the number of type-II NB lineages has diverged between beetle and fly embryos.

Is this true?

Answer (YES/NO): NO